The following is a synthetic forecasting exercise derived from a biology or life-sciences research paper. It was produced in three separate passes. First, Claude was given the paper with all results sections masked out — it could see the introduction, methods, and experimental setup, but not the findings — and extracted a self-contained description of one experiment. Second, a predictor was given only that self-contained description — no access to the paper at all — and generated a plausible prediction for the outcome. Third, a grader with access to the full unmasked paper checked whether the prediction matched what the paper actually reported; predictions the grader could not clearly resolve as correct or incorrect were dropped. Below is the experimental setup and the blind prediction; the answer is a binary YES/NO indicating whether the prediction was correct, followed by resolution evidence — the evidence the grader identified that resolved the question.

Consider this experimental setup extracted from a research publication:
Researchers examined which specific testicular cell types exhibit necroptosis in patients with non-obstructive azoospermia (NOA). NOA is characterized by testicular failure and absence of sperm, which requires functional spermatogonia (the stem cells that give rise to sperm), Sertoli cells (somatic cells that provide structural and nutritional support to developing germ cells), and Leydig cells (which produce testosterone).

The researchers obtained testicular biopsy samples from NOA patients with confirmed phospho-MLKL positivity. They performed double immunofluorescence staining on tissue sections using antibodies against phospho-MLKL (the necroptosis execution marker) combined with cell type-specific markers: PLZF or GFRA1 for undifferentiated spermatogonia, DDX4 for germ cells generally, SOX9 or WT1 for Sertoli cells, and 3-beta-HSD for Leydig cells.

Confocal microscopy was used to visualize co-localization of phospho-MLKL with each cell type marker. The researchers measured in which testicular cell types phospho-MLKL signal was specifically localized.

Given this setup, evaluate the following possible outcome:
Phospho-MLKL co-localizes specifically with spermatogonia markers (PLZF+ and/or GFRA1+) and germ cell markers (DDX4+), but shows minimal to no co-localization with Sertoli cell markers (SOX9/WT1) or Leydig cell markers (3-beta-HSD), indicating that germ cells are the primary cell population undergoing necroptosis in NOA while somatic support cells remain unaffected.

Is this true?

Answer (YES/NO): NO